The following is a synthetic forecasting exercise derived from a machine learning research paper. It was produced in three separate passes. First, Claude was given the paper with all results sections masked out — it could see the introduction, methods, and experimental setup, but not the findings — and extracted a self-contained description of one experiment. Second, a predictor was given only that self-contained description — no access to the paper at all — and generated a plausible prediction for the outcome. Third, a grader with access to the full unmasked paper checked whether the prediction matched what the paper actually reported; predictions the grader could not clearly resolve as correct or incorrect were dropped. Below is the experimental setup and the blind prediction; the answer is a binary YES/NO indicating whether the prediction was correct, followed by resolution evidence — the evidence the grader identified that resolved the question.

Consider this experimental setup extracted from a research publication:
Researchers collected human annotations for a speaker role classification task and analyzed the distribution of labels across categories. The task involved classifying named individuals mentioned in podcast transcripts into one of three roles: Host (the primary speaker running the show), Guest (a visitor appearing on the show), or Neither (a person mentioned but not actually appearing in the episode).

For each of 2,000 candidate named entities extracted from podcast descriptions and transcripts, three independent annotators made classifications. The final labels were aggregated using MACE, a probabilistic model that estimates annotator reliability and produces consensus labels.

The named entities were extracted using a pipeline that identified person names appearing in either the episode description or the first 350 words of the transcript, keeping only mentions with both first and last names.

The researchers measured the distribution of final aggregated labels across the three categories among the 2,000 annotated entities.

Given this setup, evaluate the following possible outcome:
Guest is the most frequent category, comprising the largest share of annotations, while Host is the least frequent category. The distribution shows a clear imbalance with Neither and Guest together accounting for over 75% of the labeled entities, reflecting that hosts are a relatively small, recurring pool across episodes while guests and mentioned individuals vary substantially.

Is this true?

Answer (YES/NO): NO